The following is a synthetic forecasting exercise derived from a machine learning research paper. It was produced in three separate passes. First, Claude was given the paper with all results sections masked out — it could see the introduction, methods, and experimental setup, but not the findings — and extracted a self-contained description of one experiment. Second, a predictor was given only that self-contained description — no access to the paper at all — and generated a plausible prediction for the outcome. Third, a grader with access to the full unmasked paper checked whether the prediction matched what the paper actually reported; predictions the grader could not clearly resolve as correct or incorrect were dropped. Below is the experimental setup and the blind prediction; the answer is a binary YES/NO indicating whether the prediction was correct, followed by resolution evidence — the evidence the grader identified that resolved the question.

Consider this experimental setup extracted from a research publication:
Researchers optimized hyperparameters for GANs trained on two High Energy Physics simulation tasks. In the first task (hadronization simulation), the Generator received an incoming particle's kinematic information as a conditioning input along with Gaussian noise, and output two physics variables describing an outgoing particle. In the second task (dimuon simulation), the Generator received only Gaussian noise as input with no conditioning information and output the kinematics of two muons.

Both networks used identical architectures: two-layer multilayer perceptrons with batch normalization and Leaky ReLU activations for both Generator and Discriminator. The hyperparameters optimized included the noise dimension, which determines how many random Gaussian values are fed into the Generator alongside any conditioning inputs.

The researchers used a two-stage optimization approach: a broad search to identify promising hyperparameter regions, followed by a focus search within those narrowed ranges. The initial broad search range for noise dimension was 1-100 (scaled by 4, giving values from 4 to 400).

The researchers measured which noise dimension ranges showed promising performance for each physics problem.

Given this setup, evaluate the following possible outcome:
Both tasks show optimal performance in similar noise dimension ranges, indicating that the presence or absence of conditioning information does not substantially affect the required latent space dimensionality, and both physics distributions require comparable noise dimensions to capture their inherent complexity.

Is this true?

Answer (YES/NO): NO